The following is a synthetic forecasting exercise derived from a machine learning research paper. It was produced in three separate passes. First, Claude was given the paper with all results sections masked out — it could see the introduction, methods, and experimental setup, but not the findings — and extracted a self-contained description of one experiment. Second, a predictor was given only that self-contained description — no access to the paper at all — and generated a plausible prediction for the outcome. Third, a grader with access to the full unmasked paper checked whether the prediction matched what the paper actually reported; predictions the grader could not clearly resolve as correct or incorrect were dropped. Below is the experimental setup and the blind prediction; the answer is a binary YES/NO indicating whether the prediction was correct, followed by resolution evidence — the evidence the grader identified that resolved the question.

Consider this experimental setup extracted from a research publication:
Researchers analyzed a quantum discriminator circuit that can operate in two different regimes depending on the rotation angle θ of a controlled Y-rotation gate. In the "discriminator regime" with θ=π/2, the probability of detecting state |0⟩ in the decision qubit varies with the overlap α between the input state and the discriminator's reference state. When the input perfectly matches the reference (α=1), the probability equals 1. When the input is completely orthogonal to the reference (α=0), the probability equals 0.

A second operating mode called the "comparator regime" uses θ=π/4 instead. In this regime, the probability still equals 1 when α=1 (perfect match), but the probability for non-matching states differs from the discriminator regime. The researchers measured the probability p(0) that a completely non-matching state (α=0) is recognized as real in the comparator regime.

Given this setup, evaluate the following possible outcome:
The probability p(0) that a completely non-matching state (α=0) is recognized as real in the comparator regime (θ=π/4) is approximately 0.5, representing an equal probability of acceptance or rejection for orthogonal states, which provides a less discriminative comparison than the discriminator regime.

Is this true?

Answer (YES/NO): YES